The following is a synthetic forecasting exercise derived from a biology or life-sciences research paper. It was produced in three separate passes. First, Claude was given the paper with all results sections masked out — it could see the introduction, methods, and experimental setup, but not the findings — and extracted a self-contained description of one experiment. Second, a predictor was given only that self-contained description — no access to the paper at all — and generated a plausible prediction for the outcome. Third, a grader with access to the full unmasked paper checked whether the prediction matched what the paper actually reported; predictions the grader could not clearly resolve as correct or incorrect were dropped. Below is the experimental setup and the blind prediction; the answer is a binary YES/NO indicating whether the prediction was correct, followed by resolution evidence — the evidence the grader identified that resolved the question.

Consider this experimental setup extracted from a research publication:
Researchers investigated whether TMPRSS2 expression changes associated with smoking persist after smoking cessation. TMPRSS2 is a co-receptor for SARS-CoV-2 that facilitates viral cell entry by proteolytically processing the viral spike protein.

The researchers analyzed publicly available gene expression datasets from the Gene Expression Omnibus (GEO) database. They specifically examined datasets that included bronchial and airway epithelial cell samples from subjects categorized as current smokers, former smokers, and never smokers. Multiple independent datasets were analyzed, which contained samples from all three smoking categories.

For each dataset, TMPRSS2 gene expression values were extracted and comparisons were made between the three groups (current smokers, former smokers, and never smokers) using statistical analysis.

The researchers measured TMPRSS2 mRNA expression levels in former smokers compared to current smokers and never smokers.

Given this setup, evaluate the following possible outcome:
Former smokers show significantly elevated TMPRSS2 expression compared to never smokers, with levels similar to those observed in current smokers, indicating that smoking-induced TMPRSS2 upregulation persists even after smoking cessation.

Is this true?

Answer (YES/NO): NO